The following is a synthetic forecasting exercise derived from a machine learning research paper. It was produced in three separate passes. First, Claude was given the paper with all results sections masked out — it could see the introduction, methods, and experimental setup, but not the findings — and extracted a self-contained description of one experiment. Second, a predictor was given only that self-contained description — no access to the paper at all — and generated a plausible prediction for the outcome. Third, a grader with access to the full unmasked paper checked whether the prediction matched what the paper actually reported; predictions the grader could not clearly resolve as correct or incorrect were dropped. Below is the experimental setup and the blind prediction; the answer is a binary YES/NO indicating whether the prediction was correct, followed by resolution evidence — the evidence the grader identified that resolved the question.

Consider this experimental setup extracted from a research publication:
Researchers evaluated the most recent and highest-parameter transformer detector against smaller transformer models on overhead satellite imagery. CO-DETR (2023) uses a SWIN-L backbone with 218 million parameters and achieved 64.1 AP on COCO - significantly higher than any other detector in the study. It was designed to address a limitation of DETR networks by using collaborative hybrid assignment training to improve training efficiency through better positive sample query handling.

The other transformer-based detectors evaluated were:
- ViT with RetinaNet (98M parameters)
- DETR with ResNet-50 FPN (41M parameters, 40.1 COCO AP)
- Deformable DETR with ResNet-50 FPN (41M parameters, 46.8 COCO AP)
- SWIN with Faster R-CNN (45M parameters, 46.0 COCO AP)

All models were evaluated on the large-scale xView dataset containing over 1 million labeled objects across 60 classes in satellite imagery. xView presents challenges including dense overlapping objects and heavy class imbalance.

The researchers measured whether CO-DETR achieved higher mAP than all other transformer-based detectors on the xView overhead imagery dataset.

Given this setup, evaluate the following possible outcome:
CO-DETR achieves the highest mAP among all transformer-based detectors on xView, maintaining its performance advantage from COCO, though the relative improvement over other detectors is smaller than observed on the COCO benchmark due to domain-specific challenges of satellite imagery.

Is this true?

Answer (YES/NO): YES